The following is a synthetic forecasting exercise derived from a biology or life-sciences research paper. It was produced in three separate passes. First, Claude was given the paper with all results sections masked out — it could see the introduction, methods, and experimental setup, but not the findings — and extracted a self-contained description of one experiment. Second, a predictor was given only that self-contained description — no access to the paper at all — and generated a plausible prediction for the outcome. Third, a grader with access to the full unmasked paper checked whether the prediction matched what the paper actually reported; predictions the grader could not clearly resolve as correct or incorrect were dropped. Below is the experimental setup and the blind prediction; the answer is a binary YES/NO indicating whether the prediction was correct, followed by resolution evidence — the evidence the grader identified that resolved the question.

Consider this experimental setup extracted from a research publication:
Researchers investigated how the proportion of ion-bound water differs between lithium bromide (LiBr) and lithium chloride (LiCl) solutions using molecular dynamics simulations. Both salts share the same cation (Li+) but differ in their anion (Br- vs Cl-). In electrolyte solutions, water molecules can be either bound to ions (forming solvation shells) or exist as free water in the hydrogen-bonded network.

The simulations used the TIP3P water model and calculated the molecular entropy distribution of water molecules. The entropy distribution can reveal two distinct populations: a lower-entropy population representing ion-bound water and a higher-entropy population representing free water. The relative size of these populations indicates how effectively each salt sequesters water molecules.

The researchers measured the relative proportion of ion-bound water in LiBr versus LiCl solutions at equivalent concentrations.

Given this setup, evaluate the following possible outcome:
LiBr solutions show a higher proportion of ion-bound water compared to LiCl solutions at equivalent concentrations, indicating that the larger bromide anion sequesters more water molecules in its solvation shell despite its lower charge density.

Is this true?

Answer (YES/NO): NO